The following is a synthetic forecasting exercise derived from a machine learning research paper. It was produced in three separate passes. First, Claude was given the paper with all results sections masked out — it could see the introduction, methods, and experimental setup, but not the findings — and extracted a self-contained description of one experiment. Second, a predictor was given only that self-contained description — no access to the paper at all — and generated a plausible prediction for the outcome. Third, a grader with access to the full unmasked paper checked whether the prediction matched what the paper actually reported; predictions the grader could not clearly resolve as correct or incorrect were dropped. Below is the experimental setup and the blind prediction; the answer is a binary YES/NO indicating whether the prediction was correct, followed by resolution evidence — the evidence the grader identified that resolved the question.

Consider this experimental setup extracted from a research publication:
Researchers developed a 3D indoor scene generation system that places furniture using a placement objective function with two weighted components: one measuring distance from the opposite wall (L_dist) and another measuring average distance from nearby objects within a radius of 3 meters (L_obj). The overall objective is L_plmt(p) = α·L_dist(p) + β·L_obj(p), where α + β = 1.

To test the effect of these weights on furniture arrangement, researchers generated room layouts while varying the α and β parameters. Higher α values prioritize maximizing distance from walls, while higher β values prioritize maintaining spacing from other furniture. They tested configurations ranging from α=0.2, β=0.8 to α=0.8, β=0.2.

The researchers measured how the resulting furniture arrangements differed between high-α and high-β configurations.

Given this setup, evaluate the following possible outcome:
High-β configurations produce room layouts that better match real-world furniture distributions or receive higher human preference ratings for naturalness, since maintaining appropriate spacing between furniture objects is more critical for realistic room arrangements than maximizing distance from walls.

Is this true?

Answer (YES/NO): NO